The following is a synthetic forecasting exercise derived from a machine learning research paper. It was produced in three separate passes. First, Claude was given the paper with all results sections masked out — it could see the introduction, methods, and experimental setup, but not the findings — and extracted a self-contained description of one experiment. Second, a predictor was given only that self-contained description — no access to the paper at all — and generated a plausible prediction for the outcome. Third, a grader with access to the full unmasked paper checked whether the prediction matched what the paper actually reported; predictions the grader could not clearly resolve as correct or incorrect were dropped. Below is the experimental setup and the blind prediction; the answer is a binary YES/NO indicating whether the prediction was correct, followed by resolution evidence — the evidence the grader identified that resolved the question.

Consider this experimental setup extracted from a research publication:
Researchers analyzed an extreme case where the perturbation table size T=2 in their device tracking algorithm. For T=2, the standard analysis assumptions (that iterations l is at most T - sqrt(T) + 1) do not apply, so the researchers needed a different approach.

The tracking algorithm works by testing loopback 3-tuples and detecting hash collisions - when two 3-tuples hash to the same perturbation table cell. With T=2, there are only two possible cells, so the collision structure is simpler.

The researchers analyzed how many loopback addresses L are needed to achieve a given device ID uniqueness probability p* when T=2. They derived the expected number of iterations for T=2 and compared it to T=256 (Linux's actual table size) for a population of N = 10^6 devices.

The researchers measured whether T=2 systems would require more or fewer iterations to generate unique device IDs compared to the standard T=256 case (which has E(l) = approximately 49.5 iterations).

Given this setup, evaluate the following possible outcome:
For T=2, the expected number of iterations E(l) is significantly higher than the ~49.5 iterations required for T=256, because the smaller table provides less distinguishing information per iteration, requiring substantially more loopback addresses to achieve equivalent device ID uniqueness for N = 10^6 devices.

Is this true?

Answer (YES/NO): NO